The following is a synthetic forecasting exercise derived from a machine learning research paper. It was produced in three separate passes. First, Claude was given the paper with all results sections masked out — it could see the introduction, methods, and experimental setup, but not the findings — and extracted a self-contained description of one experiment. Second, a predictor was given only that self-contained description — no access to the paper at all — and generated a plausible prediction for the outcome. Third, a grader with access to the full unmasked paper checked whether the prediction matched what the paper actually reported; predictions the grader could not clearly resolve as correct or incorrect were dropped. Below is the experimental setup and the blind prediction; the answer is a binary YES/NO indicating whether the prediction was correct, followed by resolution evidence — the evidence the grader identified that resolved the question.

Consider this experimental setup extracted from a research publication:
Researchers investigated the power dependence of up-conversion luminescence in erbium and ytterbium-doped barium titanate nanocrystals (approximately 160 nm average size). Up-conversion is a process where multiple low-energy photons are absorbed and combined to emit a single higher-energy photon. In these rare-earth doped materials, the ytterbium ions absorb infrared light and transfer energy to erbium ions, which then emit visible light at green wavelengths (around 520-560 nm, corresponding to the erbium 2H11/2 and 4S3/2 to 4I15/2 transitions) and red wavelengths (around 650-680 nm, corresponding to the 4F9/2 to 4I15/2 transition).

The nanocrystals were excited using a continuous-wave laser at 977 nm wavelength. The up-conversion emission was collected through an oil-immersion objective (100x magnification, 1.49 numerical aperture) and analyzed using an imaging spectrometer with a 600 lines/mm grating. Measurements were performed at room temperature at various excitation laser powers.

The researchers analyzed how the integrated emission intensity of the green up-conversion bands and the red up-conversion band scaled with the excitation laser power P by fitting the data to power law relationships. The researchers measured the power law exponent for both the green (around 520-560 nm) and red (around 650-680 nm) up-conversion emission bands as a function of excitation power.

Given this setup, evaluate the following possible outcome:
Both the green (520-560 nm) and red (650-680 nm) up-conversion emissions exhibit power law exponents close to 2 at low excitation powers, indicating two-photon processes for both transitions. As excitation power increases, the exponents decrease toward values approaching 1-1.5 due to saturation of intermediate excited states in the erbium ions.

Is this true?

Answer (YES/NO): NO